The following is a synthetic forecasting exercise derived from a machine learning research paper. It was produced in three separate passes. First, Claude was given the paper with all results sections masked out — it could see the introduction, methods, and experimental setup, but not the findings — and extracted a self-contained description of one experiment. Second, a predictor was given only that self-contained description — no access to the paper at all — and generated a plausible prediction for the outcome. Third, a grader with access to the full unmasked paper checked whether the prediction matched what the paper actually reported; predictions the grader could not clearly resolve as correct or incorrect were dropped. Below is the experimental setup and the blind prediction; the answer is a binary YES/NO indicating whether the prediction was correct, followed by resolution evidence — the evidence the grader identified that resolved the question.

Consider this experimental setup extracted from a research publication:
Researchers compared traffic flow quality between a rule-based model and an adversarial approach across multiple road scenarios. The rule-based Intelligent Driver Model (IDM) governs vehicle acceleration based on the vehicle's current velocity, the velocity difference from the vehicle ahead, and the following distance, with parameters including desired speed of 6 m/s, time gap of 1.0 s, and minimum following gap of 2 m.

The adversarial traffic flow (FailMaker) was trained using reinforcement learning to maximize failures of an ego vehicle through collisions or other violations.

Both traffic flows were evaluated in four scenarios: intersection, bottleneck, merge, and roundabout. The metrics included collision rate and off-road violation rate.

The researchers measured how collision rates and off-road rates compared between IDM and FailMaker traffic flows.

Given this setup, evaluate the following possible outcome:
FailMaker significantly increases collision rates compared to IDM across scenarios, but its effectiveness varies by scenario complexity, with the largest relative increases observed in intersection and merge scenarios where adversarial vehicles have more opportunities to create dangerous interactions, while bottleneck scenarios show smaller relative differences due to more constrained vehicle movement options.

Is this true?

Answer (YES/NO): NO